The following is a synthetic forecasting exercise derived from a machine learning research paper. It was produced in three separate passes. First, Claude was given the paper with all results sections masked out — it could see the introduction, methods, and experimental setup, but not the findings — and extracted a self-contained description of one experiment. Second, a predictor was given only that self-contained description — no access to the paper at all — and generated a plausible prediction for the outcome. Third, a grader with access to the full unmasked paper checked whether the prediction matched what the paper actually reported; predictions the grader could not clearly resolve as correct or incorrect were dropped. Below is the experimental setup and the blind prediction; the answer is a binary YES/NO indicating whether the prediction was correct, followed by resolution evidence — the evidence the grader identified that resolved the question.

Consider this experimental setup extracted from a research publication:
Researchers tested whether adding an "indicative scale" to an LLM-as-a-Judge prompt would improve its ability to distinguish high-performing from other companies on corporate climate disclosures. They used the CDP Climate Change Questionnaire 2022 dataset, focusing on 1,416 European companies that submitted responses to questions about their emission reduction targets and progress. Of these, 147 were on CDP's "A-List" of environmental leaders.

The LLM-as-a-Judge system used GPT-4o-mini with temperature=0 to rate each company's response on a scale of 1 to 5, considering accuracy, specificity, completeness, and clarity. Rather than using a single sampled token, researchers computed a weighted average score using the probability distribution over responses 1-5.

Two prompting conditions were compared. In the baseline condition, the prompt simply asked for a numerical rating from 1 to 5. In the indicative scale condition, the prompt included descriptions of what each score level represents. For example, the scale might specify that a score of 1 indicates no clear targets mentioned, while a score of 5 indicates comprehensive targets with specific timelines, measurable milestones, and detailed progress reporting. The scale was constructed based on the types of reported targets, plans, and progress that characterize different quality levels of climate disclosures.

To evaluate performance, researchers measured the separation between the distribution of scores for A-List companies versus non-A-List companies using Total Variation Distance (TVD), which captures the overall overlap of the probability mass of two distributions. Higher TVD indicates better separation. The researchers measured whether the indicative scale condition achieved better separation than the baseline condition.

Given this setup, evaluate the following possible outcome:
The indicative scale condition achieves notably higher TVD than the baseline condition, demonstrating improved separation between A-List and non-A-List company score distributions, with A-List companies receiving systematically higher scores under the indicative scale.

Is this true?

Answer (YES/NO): NO